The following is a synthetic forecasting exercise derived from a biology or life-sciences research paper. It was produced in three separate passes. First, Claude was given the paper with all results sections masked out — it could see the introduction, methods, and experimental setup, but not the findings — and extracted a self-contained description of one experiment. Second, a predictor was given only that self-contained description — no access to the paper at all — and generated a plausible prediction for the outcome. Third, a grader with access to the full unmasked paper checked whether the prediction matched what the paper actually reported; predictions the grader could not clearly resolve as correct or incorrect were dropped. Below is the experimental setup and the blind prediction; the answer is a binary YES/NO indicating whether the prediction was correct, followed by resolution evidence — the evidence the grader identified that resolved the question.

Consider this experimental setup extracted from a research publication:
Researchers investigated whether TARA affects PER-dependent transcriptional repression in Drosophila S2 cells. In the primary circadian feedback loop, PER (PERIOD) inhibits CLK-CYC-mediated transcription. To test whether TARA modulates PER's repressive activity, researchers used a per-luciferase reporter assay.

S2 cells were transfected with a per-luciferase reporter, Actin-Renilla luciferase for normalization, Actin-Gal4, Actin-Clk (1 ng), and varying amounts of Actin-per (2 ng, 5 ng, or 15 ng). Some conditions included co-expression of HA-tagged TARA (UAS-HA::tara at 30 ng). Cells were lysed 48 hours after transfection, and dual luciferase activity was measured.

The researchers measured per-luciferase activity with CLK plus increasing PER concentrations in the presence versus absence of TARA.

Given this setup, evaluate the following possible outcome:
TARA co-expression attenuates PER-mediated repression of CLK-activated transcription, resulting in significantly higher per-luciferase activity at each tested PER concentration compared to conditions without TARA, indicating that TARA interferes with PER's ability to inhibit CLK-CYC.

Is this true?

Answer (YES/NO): NO